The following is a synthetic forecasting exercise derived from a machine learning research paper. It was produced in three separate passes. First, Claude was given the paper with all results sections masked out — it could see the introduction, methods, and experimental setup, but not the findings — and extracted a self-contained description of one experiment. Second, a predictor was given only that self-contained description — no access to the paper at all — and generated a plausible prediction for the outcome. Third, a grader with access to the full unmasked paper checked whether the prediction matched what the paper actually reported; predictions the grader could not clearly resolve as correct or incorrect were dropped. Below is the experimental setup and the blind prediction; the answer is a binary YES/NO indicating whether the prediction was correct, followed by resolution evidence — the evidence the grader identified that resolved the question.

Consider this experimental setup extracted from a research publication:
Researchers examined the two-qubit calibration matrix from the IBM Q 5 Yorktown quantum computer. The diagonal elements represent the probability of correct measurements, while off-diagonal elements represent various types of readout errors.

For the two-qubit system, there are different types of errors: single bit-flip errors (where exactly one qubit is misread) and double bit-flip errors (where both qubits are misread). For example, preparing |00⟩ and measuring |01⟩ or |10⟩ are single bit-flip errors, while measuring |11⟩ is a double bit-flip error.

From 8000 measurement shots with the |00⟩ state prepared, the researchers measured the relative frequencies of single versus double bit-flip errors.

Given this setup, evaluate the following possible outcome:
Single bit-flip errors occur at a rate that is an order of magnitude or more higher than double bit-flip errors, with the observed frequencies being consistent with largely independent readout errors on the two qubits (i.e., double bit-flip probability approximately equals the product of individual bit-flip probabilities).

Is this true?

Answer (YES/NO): YES